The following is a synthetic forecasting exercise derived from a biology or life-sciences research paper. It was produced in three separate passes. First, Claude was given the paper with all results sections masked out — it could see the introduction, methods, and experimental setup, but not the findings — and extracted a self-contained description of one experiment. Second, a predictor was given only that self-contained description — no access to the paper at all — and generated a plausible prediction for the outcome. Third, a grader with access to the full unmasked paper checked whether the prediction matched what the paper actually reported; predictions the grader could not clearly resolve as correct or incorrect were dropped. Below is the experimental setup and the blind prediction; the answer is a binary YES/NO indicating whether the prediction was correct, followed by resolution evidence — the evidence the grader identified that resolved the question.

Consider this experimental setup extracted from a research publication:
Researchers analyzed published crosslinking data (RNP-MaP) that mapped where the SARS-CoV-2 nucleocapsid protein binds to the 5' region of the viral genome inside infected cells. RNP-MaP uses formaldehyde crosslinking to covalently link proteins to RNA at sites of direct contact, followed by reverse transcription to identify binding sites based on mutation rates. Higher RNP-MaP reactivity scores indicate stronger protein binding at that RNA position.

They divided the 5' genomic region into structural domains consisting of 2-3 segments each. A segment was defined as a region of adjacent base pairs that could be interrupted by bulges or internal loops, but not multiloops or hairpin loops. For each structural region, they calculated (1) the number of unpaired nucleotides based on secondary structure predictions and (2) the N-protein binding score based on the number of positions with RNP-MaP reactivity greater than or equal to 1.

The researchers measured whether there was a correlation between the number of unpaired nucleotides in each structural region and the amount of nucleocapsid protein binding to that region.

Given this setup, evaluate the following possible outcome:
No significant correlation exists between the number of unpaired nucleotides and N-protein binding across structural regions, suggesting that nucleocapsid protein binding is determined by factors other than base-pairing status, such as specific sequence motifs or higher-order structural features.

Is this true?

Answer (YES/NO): NO